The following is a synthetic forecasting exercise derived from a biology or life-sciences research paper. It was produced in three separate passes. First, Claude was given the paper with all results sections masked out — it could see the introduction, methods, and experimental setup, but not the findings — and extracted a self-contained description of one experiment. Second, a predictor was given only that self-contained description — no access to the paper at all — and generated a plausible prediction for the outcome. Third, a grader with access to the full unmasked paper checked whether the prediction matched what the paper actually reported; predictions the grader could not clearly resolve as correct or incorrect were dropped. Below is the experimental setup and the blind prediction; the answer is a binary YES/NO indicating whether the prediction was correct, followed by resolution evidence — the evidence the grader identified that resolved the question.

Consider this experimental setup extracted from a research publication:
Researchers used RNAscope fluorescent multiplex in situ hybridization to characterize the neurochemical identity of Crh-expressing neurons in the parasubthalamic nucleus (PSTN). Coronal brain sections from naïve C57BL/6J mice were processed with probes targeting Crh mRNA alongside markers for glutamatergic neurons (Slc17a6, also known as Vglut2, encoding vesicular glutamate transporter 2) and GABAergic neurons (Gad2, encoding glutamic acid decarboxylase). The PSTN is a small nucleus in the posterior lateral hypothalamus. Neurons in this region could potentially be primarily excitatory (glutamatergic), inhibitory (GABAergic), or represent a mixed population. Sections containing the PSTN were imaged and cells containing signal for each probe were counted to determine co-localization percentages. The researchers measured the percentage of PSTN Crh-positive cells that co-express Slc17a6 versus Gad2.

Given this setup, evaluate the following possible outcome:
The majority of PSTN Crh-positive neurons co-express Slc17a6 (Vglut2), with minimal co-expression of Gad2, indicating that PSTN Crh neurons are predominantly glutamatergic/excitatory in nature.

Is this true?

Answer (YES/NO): YES